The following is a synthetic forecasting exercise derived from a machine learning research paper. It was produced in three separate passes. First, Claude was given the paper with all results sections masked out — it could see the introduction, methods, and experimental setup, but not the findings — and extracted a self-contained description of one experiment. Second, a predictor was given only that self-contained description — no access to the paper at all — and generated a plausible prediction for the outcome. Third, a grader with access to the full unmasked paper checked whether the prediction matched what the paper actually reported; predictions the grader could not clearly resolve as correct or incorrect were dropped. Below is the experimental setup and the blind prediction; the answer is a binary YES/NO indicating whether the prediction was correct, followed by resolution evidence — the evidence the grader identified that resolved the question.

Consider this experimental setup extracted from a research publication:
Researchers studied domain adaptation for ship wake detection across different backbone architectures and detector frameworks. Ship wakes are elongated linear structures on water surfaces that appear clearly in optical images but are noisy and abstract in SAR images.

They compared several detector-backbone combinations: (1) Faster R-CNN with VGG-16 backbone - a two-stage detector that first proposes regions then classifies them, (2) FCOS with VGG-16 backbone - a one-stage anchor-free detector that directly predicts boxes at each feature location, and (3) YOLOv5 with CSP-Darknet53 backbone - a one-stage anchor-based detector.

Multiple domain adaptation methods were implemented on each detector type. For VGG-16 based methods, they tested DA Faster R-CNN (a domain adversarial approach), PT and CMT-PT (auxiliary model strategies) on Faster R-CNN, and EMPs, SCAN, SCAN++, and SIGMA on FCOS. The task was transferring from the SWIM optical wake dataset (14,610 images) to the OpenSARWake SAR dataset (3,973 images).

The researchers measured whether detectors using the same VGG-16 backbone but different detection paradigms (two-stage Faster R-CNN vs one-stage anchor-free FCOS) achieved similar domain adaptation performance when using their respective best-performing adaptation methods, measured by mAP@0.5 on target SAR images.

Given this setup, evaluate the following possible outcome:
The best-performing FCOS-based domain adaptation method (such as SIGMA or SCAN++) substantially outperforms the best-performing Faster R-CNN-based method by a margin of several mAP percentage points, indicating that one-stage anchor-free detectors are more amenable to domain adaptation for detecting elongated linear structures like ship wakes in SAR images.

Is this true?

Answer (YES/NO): YES